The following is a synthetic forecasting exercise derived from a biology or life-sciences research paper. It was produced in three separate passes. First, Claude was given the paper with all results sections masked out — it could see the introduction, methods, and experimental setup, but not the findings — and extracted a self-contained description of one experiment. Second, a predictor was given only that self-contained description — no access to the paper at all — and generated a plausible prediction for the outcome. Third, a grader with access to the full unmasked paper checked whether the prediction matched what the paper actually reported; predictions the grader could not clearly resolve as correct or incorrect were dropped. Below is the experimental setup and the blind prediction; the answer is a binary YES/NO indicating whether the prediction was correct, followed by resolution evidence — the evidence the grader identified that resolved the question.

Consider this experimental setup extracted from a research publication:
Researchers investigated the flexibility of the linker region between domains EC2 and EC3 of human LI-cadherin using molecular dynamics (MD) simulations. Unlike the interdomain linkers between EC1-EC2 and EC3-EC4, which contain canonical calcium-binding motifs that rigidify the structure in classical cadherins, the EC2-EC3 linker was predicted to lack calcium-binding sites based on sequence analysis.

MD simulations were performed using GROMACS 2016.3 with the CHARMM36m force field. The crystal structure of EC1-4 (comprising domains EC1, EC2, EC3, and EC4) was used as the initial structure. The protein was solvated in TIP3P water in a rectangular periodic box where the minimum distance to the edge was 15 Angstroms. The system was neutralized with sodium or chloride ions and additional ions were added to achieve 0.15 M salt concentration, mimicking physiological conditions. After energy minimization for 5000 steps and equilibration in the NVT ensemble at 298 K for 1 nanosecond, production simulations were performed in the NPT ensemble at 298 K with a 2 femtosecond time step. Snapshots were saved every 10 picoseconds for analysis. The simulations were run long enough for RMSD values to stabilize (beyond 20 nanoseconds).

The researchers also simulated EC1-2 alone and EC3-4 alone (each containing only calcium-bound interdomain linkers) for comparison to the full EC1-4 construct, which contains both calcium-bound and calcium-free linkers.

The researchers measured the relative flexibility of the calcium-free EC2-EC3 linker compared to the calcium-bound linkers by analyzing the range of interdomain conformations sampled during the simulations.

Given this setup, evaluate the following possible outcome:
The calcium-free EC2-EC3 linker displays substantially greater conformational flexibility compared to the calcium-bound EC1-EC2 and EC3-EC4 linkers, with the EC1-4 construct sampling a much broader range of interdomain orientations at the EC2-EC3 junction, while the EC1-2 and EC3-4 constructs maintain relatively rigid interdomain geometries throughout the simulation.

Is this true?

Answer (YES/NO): YES